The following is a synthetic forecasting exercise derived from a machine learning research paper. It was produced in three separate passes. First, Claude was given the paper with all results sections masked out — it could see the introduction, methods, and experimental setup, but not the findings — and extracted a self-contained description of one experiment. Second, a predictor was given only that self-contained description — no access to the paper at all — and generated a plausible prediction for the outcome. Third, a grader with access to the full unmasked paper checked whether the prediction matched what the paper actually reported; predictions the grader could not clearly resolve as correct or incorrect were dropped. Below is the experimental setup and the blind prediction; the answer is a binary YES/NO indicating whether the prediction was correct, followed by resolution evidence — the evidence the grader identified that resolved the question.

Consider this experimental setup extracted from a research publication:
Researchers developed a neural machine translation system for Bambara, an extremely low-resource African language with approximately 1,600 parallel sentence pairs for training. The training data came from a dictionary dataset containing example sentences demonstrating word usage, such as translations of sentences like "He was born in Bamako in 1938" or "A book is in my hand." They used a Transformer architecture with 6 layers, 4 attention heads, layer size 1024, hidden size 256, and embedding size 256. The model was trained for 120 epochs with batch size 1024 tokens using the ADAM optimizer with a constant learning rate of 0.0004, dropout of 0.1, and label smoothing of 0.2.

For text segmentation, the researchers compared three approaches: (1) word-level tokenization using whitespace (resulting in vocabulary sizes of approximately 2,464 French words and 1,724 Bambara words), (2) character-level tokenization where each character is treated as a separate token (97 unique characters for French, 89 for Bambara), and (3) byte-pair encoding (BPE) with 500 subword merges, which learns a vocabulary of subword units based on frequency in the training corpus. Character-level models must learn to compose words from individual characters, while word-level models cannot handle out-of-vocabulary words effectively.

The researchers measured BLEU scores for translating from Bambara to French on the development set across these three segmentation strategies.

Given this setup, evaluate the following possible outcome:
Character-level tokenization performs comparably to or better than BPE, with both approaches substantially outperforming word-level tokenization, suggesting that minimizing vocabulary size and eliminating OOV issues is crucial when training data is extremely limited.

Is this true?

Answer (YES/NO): NO